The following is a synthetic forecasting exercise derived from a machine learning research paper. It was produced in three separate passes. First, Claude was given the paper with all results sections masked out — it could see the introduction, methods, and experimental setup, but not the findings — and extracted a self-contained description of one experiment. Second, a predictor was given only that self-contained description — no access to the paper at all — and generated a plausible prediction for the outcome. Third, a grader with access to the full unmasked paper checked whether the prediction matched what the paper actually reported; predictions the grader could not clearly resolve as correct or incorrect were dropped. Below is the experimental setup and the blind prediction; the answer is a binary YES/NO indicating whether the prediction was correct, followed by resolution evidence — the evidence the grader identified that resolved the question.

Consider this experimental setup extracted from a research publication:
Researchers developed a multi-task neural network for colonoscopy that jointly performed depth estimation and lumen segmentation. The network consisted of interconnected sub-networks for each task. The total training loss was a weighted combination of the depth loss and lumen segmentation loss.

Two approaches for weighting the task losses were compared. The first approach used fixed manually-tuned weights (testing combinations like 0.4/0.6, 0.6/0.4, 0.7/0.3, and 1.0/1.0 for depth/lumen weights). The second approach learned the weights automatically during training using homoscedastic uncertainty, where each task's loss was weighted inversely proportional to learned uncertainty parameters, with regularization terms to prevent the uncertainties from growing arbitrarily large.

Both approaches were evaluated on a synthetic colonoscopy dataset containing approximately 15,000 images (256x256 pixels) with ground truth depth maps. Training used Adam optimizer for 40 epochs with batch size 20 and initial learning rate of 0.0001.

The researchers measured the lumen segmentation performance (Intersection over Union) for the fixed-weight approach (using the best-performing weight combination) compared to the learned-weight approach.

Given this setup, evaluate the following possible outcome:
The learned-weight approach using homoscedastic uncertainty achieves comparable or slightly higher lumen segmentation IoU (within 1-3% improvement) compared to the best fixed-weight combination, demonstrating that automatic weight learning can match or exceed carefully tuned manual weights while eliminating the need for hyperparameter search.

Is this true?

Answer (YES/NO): YES